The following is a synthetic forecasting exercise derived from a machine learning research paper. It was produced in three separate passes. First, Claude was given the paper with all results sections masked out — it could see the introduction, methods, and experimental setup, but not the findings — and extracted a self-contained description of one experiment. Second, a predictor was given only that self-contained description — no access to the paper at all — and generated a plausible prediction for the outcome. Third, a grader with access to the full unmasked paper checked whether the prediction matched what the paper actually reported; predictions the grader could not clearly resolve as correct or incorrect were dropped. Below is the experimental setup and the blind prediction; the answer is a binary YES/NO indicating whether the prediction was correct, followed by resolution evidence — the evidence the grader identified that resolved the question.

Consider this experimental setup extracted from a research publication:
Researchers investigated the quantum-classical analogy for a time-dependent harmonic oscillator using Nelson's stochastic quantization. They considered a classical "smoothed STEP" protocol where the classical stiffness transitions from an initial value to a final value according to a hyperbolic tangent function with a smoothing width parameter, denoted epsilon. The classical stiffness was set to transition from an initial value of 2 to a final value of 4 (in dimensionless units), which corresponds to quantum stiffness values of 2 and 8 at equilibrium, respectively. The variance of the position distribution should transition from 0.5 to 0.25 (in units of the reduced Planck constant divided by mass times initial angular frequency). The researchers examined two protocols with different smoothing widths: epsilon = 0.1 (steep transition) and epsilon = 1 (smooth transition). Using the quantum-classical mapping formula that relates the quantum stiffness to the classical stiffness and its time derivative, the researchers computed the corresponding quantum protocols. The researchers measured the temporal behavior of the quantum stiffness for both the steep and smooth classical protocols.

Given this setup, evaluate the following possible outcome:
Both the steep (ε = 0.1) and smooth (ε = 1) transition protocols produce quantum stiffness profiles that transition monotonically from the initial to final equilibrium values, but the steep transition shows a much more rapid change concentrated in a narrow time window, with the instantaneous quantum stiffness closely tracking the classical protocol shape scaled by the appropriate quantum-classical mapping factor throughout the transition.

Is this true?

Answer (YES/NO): NO